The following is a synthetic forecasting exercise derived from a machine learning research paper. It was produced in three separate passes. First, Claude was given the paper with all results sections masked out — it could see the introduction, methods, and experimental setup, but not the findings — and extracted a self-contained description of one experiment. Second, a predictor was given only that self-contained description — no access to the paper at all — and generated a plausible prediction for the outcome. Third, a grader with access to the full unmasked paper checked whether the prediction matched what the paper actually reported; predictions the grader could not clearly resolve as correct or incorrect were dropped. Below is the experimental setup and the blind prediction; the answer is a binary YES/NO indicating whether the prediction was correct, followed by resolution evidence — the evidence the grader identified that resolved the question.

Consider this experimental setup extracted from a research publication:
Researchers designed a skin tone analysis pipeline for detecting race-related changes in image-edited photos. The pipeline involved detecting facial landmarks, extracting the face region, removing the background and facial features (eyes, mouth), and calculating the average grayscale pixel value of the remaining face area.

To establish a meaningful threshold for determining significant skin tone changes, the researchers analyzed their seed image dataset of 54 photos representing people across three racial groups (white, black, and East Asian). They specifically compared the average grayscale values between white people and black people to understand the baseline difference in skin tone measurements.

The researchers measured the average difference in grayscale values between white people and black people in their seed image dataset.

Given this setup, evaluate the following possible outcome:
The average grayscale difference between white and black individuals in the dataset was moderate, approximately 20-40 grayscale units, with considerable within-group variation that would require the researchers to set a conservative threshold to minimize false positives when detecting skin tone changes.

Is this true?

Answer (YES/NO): YES